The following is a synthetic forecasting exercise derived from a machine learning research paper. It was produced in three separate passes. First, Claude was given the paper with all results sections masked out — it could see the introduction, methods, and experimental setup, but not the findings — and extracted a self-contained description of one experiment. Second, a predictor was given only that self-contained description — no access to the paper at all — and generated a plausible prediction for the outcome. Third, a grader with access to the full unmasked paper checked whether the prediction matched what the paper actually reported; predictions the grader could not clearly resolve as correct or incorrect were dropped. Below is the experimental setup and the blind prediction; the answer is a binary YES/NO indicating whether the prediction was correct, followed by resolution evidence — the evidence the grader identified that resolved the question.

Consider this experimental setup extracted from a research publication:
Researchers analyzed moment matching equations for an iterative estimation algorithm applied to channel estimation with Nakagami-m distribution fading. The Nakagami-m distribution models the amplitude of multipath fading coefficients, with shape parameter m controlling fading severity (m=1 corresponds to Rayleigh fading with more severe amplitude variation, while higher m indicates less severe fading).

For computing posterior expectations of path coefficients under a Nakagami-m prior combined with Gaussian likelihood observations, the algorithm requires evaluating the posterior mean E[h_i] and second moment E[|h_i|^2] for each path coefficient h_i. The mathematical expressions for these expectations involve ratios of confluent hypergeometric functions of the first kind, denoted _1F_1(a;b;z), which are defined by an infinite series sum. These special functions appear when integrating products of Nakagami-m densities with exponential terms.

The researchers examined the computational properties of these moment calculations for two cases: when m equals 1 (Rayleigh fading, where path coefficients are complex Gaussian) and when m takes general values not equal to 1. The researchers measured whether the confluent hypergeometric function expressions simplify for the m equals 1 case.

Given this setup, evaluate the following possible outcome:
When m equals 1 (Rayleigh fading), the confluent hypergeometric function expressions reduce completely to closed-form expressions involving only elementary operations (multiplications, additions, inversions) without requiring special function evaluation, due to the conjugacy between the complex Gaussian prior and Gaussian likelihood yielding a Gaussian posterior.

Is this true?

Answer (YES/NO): YES